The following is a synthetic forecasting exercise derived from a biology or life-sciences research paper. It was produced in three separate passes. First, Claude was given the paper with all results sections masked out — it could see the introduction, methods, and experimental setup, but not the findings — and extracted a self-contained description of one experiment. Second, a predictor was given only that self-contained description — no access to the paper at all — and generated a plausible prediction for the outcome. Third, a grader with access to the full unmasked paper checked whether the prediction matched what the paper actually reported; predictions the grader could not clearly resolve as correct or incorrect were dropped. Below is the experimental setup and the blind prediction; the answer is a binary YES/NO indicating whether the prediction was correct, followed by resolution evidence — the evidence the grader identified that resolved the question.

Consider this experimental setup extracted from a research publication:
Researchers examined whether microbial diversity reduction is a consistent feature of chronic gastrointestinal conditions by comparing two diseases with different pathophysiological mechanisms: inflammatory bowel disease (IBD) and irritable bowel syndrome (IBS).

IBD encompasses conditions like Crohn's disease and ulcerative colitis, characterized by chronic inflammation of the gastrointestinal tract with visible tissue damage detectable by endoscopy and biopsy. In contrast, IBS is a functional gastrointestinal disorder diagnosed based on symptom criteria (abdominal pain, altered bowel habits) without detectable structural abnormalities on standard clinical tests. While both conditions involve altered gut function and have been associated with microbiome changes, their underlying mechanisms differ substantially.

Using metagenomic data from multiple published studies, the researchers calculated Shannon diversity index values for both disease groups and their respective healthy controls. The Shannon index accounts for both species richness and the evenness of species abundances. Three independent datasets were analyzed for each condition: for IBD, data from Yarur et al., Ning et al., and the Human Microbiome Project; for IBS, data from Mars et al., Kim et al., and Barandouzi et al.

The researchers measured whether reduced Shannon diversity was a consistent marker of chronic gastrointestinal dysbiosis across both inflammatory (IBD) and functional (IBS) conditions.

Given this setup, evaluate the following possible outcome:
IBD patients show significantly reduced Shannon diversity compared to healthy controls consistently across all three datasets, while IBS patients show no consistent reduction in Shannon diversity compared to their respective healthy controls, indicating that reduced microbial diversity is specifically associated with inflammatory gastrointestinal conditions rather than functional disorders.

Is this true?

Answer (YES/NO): YES